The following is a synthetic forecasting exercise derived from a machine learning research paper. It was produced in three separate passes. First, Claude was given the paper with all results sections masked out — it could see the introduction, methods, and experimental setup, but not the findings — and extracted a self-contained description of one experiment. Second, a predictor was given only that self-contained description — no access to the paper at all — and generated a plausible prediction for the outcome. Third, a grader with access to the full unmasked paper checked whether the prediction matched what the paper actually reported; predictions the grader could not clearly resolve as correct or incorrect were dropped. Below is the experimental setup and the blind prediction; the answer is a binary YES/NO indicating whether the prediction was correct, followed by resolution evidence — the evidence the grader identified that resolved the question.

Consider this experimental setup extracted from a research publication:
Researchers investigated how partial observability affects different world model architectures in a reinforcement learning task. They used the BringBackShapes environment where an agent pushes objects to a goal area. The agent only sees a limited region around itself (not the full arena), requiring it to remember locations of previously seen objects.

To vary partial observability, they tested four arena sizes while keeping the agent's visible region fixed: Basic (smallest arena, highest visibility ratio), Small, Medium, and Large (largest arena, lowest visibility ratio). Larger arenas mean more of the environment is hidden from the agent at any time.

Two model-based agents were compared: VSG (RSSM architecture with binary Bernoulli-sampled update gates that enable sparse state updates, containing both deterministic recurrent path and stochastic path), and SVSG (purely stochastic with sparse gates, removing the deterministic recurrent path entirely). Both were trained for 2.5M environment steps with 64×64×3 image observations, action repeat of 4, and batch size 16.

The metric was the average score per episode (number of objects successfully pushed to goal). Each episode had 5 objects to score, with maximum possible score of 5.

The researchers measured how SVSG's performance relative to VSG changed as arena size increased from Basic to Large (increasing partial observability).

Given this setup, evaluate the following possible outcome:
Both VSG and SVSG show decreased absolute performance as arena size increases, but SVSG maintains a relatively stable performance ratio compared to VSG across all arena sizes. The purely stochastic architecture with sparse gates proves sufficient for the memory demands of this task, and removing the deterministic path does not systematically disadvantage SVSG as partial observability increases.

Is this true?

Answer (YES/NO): NO